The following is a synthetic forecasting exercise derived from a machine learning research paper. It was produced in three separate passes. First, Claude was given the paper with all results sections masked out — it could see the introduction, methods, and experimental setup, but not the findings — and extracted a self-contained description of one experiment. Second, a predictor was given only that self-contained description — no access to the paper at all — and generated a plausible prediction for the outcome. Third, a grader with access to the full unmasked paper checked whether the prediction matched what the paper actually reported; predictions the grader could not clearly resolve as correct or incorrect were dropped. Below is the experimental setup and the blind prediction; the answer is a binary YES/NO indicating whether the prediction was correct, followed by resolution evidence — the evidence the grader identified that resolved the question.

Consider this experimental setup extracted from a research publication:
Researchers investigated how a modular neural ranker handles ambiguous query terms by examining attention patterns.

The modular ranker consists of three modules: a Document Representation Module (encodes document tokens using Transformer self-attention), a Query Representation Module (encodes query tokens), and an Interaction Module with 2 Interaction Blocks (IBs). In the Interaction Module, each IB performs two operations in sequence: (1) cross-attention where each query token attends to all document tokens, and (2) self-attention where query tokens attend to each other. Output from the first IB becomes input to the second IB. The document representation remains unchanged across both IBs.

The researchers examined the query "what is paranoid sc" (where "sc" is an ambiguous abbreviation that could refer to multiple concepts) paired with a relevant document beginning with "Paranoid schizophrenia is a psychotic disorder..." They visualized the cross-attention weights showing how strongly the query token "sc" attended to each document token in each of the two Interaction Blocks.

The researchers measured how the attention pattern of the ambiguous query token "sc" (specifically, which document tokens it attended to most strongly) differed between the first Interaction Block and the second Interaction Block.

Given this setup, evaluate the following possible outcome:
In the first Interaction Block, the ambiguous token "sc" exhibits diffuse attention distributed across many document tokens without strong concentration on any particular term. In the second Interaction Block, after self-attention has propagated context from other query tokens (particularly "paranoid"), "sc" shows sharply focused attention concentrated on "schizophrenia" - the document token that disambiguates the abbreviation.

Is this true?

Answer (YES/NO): YES